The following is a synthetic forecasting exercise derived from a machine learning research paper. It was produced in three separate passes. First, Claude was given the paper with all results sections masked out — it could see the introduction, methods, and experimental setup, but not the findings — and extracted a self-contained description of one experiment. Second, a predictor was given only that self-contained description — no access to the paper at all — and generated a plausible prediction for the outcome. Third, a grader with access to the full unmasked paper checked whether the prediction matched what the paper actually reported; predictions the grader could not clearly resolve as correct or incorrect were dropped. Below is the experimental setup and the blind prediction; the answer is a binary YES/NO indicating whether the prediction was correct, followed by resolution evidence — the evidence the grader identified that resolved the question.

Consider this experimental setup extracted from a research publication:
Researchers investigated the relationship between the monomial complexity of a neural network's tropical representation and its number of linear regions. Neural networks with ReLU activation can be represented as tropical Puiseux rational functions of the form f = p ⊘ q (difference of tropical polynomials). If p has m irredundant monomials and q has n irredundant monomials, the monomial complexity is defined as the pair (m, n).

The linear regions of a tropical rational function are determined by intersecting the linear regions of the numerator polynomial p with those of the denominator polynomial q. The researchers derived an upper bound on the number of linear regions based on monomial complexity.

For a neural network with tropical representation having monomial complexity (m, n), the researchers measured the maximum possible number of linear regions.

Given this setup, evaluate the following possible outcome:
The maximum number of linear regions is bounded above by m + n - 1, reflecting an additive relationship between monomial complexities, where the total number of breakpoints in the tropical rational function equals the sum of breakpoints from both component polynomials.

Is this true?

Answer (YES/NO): NO